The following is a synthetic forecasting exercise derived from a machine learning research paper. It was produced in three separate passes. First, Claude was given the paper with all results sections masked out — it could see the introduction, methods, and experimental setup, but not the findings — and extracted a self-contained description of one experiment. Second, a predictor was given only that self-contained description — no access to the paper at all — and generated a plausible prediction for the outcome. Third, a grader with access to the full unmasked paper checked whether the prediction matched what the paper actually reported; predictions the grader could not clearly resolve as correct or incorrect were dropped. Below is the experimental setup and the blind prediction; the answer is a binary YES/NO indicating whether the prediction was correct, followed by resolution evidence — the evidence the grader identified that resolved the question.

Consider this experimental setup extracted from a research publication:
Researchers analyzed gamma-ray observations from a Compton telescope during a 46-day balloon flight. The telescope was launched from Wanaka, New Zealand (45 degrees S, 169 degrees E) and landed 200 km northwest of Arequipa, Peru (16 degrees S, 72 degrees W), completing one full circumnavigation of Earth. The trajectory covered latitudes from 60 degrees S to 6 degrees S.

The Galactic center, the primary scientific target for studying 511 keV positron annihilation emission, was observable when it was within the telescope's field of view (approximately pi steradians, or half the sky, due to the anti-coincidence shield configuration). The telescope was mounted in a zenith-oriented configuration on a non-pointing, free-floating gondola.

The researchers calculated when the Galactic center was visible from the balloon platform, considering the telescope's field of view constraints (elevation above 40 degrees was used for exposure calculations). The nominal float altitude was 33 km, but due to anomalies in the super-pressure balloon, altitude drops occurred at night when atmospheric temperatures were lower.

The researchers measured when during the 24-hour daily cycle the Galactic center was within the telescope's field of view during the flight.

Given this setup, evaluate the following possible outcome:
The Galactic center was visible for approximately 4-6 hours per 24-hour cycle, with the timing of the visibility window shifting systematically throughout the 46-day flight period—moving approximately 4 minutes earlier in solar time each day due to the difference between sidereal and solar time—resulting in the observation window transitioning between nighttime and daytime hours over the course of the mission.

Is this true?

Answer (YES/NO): NO